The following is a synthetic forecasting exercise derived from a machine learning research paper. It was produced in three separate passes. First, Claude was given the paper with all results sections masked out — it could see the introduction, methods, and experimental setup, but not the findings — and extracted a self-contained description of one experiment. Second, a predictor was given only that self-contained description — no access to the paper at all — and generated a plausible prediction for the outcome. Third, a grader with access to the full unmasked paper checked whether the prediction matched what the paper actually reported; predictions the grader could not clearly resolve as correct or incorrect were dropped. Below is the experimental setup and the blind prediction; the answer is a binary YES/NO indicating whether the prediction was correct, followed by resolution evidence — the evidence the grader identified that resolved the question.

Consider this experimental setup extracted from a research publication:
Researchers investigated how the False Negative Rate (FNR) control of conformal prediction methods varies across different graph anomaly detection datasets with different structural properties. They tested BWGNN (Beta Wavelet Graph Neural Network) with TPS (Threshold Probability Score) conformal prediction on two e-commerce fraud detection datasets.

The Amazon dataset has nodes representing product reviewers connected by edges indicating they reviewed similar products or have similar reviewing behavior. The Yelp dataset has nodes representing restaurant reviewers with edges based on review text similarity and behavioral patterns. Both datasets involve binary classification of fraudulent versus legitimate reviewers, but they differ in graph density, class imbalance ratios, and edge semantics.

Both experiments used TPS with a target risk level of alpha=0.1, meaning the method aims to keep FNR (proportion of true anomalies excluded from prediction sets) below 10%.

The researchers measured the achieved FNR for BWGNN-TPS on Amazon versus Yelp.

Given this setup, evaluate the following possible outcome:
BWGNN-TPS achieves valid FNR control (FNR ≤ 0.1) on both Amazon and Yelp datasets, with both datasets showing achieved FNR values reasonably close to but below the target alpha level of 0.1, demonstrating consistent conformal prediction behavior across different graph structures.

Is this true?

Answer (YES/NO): NO